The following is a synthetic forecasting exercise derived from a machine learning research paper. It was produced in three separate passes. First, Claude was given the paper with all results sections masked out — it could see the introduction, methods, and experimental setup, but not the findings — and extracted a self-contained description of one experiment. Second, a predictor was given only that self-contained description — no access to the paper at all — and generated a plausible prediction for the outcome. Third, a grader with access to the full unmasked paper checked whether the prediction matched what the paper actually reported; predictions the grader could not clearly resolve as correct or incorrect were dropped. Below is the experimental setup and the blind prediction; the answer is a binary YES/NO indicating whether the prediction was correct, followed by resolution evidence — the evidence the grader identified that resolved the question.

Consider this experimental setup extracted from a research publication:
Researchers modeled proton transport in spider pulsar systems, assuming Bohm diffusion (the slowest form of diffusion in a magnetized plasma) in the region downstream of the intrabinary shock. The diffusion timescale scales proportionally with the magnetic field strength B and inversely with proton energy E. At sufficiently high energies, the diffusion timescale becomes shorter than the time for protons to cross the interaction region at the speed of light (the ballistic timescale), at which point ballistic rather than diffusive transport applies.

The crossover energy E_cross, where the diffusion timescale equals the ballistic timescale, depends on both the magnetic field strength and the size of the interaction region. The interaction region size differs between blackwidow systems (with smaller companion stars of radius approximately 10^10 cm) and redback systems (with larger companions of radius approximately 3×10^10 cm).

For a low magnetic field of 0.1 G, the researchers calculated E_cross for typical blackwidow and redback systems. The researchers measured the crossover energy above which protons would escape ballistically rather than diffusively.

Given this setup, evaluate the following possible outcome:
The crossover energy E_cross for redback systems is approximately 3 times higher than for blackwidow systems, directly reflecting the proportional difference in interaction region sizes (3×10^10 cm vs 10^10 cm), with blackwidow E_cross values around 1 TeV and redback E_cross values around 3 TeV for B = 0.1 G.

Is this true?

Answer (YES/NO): NO